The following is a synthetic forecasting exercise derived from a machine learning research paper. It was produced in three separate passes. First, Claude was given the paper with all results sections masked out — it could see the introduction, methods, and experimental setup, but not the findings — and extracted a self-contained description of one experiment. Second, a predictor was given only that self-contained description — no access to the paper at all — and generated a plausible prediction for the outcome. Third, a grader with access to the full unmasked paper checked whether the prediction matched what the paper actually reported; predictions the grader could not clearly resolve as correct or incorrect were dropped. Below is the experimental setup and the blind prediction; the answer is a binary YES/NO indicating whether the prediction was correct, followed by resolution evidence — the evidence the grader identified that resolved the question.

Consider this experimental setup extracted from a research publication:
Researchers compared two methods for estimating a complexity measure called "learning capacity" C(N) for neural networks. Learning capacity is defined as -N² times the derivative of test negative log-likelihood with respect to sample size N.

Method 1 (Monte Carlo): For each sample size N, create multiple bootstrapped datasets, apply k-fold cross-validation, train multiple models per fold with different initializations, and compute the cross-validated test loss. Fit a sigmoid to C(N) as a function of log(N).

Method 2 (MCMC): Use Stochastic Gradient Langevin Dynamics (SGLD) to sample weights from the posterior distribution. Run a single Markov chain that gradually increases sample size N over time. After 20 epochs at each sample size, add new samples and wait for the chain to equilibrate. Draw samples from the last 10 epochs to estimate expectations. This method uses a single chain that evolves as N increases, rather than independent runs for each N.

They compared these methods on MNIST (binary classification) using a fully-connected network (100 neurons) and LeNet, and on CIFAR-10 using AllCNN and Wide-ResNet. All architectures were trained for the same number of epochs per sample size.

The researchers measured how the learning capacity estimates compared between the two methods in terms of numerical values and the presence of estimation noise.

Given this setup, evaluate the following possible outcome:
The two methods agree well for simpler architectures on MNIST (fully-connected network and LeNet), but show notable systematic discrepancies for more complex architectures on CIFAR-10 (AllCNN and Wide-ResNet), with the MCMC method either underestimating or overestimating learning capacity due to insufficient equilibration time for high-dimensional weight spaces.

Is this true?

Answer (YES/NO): NO